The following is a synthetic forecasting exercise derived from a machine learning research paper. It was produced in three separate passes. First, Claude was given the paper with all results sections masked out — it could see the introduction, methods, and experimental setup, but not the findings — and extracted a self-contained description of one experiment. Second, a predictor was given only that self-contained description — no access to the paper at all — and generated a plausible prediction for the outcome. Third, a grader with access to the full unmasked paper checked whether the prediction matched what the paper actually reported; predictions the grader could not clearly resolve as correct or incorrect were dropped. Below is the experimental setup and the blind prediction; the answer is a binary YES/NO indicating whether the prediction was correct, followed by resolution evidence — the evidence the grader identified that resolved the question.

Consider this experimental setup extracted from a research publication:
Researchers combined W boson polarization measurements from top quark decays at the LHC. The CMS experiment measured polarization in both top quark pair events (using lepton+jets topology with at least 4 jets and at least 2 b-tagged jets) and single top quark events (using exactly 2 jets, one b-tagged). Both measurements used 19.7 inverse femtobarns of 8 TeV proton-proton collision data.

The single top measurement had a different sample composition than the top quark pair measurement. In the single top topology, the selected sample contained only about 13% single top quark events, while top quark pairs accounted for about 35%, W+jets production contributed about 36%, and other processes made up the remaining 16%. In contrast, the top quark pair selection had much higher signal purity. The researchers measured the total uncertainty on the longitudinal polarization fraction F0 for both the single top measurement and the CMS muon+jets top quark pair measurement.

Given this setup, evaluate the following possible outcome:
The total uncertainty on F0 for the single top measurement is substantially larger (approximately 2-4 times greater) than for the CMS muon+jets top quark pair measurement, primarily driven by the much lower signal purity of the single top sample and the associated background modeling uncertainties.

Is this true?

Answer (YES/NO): YES